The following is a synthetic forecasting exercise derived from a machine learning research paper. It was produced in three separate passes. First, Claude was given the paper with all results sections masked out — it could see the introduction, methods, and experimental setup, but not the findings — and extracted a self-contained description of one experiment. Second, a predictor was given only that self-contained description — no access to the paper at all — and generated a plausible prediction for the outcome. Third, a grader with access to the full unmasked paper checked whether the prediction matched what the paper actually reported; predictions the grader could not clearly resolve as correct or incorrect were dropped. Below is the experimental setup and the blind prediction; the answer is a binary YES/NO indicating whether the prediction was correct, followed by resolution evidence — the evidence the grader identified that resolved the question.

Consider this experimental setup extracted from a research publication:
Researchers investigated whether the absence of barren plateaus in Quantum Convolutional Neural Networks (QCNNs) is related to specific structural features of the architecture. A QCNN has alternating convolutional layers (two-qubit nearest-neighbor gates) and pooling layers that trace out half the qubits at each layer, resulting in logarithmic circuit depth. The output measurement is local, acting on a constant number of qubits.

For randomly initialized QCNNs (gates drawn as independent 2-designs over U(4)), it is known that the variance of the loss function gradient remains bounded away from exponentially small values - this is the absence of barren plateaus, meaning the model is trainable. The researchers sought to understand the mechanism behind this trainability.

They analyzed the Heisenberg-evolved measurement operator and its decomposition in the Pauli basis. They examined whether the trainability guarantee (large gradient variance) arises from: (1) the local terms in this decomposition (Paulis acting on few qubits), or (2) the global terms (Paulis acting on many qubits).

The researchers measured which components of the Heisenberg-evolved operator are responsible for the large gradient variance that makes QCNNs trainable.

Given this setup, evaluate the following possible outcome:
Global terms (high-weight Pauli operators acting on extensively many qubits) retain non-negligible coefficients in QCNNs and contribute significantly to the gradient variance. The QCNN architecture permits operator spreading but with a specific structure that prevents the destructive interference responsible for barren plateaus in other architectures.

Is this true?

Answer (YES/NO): NO